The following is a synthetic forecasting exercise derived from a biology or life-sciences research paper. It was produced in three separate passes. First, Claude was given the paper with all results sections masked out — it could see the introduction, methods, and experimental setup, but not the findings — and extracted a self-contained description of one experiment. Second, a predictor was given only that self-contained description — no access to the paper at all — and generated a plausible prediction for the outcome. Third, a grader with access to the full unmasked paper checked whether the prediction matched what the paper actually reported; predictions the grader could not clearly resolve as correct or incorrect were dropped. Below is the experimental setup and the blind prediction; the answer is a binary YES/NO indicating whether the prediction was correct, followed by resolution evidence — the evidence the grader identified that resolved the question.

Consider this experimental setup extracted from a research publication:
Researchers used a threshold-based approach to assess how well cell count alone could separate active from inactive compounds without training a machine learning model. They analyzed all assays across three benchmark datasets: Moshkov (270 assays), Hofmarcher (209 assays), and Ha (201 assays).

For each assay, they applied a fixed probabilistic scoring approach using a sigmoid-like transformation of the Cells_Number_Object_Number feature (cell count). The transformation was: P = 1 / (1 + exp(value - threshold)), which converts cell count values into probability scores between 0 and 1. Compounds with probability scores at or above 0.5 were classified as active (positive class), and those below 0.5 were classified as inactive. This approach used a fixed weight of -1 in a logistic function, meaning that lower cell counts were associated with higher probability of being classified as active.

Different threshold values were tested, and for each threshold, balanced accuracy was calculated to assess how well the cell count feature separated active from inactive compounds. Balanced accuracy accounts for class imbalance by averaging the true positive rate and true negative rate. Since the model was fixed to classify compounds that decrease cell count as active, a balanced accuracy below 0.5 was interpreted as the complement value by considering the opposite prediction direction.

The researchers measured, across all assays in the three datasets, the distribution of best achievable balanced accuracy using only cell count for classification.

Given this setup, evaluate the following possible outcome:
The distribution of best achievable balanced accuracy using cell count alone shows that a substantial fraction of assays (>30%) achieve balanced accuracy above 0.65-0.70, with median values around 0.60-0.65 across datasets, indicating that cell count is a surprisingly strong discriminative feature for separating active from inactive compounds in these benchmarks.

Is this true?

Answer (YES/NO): NO